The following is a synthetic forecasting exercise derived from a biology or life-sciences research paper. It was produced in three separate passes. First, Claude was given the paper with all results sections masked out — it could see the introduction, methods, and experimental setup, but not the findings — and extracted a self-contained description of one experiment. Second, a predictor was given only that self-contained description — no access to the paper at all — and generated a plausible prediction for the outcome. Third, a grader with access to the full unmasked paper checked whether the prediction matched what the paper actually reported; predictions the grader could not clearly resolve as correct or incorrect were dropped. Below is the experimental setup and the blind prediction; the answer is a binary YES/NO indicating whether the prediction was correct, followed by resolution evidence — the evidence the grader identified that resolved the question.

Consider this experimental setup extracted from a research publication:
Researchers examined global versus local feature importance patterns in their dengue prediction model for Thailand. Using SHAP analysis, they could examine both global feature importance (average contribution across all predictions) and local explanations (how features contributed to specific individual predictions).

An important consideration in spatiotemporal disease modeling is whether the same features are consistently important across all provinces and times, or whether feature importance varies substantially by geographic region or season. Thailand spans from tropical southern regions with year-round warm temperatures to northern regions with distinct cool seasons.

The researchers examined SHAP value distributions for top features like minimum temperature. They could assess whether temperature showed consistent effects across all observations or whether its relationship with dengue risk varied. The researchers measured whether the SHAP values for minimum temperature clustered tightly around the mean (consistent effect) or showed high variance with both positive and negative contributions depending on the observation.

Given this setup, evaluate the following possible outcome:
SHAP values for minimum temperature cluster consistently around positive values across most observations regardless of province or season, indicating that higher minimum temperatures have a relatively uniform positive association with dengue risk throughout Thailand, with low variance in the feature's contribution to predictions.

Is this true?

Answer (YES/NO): NO